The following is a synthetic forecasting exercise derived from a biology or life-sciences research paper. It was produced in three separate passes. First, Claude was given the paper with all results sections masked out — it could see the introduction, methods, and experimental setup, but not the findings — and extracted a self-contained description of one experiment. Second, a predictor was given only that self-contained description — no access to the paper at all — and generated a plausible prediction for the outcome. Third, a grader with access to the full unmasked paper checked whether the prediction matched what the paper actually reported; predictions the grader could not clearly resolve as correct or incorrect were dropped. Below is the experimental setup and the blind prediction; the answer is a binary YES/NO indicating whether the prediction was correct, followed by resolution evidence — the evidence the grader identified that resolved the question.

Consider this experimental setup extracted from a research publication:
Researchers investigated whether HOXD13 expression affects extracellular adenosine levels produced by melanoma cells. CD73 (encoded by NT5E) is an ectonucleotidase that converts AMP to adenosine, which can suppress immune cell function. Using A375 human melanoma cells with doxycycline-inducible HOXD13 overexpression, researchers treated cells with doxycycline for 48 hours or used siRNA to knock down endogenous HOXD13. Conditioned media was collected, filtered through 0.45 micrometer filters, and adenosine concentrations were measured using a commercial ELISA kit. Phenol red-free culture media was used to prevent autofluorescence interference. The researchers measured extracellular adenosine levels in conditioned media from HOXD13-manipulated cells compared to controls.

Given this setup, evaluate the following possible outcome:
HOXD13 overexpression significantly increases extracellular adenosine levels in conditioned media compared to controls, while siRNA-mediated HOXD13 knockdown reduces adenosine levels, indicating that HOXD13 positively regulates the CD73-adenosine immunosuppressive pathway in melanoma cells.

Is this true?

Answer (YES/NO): YES